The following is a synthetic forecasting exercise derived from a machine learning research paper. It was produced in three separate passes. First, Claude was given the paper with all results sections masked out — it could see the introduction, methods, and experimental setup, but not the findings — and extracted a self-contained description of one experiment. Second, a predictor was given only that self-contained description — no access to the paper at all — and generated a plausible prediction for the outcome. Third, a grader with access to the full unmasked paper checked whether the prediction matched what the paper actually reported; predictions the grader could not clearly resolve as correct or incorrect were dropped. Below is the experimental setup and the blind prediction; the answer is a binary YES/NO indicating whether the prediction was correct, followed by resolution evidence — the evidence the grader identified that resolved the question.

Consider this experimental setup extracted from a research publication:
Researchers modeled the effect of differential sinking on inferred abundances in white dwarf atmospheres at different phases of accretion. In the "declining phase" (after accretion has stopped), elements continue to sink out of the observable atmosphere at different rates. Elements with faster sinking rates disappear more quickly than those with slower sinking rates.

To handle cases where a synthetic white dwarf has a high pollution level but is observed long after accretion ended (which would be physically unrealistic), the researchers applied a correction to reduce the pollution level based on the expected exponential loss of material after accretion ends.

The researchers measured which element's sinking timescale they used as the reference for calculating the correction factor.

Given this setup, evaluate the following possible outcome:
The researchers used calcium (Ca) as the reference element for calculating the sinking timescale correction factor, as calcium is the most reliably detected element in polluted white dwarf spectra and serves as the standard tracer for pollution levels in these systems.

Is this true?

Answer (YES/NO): YES